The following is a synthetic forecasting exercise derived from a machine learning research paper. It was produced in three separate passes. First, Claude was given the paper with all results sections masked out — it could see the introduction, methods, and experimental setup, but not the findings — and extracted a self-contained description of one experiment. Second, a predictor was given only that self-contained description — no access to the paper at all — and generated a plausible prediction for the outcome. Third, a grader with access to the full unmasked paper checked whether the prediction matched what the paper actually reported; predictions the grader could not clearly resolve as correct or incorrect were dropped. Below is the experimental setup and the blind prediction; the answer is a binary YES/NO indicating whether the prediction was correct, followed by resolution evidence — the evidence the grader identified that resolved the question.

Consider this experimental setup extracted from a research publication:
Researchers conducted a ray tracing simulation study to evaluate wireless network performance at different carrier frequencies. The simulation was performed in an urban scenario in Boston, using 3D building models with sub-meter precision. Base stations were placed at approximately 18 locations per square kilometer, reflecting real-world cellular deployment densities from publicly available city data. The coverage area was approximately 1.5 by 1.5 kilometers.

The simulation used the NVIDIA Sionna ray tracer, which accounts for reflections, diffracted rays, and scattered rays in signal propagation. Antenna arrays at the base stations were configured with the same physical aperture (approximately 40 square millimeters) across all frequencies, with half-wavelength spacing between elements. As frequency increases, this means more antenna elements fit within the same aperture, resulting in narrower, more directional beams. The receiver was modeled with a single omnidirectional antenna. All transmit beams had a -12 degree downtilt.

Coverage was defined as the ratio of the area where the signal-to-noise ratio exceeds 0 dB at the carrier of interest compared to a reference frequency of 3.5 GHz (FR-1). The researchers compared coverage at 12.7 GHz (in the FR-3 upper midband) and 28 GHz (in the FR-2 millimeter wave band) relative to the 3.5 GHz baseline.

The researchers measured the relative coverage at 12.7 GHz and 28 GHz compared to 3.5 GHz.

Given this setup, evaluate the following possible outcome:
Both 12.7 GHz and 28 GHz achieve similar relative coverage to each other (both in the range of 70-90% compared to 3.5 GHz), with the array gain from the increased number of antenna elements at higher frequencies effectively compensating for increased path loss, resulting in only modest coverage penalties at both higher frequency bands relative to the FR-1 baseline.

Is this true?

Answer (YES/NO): NO